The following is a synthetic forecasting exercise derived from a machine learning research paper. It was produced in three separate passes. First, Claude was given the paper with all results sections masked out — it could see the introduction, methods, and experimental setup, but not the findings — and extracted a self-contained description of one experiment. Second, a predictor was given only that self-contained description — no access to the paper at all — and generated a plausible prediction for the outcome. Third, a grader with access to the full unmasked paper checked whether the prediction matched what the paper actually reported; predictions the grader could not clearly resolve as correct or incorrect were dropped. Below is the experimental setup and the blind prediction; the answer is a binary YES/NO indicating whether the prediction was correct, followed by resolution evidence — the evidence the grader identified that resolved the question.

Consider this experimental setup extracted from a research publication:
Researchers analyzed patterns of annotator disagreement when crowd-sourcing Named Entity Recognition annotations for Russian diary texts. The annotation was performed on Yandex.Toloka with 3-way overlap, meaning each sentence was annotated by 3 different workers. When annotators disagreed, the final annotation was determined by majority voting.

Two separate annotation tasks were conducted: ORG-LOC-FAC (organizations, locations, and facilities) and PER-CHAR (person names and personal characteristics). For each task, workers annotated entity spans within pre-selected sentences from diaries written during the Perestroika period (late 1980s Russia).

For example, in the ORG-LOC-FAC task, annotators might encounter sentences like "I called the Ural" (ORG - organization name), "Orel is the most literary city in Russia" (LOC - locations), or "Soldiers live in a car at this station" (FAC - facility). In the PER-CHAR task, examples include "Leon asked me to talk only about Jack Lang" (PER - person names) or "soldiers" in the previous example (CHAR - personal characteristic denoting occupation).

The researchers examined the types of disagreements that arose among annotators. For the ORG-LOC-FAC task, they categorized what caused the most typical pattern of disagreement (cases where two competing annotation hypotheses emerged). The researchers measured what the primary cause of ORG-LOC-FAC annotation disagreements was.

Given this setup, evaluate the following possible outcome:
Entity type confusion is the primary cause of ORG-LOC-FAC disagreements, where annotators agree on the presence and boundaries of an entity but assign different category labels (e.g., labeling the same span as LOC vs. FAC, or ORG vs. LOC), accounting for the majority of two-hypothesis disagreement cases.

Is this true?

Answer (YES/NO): YES